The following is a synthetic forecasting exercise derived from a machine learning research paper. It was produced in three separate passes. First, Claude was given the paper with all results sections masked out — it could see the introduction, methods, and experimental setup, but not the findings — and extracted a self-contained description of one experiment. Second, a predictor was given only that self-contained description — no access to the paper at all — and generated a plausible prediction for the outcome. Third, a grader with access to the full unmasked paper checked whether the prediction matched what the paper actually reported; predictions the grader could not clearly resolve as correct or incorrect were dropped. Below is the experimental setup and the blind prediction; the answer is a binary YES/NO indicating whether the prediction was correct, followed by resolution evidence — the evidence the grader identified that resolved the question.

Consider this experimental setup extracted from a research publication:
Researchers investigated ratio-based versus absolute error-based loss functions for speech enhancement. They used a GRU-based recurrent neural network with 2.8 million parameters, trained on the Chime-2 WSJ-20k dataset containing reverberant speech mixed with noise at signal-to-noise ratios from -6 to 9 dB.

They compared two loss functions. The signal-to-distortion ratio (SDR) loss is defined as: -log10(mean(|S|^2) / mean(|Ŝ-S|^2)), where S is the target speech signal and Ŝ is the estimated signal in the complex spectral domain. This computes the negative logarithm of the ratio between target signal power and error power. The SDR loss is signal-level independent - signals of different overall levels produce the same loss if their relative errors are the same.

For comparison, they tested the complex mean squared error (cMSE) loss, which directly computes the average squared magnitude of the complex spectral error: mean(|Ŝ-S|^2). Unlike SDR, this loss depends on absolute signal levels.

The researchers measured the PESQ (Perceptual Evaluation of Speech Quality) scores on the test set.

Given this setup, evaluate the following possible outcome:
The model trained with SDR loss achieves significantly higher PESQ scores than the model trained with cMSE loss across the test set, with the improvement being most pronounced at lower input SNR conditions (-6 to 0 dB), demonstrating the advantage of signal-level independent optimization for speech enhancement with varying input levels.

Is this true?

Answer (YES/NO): NO